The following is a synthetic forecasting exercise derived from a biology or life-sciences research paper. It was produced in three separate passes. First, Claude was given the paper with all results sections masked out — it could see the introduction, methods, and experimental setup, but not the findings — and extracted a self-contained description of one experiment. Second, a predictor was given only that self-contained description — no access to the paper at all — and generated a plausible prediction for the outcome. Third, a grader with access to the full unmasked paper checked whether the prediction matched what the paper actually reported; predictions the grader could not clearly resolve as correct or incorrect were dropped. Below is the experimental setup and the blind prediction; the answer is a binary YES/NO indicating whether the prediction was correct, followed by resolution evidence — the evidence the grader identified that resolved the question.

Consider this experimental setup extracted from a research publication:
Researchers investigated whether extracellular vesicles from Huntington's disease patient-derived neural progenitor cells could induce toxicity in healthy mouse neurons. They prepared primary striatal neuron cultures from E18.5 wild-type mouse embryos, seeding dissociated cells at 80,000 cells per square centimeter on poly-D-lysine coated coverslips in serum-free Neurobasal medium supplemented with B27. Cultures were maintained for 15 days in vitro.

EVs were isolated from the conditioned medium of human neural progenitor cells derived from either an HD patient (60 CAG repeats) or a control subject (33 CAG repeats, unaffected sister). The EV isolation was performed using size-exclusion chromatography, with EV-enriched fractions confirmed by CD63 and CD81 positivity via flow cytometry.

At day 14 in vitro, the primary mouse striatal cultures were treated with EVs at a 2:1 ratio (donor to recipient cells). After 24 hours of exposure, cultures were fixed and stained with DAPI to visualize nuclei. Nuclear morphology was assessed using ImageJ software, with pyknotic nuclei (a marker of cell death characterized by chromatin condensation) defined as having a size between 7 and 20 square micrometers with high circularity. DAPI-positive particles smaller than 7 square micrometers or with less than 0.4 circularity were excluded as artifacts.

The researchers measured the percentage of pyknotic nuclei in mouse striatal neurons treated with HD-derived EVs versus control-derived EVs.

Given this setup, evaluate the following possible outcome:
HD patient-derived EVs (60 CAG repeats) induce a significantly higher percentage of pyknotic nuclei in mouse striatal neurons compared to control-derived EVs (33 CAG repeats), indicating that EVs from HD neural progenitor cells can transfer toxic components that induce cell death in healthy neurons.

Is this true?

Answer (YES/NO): YES